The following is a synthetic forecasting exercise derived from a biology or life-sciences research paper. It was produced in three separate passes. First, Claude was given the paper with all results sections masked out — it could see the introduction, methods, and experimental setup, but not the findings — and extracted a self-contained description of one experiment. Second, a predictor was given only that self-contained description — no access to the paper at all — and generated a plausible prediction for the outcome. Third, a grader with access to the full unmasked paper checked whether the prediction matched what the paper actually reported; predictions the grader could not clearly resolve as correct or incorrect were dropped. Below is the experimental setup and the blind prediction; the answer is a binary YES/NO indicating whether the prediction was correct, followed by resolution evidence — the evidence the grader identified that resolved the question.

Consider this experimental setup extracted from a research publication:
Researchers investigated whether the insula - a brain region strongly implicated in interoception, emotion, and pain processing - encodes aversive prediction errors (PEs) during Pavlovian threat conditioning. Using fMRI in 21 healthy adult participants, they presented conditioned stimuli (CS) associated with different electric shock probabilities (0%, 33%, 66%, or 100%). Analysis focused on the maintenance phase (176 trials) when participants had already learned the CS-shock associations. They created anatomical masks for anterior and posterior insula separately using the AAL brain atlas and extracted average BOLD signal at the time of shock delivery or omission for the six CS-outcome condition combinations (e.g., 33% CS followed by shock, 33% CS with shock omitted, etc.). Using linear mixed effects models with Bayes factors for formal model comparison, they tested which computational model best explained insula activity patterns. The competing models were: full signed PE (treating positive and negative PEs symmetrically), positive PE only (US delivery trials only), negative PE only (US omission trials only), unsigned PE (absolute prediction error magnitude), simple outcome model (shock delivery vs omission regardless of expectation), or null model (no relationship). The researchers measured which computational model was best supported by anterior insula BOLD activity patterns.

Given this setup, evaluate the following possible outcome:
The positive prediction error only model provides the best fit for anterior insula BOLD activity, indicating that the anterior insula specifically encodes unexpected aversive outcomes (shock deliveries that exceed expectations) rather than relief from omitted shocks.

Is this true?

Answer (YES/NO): NO